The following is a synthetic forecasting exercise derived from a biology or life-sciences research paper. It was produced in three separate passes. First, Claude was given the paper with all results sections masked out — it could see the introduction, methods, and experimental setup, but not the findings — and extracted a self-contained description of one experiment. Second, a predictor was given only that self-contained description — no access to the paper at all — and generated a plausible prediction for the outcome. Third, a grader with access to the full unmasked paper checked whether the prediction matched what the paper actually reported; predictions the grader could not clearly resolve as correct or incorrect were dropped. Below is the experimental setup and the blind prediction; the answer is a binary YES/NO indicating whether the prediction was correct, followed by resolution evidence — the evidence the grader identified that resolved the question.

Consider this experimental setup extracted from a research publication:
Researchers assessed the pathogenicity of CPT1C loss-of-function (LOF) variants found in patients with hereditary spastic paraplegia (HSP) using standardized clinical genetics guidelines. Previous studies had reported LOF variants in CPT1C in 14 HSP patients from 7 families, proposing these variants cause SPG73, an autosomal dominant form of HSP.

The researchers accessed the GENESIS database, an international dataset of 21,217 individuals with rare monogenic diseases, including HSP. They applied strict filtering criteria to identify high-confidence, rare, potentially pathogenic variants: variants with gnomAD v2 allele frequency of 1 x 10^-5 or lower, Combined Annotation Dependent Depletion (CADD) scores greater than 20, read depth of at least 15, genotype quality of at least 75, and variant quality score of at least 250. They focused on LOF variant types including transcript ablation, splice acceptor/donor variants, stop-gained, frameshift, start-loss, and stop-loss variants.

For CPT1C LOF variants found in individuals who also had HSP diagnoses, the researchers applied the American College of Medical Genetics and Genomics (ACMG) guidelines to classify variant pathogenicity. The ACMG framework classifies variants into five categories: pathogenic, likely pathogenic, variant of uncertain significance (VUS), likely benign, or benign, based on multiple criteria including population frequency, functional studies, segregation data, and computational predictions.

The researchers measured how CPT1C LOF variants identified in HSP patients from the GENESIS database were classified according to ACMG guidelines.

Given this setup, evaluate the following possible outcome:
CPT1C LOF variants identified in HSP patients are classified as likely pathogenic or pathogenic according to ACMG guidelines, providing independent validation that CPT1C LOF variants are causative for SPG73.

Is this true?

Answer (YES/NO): NO